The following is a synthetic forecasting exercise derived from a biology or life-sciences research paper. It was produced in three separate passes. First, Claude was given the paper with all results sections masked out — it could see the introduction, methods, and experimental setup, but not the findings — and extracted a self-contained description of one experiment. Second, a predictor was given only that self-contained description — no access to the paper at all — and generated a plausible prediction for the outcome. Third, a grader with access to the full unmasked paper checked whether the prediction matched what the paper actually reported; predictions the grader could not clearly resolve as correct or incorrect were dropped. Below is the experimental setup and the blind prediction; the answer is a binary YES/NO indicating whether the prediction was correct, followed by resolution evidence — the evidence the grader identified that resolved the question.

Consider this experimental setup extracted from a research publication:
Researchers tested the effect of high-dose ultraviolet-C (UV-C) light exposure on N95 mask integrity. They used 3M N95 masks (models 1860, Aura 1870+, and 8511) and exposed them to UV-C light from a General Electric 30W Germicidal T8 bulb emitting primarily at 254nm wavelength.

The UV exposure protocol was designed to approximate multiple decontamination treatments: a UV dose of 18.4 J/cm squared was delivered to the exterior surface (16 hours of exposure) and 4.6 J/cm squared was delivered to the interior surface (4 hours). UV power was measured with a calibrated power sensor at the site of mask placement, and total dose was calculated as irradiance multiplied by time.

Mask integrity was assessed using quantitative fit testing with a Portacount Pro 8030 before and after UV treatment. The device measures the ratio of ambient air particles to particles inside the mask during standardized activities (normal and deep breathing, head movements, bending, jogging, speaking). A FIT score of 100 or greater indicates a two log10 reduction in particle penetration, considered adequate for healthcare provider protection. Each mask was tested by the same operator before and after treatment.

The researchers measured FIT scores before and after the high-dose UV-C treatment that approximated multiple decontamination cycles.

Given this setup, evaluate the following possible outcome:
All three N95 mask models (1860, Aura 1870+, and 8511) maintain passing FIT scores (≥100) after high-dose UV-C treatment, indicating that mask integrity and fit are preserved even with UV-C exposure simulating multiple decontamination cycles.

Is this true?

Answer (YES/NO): NO